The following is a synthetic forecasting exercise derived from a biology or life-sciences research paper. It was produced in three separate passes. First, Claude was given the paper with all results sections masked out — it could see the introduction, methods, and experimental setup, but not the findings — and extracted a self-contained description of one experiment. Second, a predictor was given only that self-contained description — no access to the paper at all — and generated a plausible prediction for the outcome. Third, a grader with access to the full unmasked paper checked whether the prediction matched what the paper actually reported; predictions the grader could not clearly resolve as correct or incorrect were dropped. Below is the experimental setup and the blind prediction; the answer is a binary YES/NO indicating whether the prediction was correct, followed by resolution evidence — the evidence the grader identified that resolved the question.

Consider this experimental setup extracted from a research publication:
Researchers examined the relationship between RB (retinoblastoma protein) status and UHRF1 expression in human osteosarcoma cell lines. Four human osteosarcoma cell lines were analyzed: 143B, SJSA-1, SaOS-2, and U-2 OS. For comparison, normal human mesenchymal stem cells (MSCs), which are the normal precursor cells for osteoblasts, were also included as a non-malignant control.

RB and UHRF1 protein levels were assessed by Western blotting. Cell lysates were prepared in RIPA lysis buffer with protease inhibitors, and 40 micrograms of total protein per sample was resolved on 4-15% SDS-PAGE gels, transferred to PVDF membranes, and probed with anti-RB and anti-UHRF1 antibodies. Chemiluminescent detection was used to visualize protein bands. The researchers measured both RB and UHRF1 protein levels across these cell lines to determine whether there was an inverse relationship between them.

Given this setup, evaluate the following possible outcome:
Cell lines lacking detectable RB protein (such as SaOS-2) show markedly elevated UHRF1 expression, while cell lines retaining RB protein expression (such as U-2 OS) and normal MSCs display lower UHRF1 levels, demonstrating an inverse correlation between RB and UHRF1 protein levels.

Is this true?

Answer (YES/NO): NO